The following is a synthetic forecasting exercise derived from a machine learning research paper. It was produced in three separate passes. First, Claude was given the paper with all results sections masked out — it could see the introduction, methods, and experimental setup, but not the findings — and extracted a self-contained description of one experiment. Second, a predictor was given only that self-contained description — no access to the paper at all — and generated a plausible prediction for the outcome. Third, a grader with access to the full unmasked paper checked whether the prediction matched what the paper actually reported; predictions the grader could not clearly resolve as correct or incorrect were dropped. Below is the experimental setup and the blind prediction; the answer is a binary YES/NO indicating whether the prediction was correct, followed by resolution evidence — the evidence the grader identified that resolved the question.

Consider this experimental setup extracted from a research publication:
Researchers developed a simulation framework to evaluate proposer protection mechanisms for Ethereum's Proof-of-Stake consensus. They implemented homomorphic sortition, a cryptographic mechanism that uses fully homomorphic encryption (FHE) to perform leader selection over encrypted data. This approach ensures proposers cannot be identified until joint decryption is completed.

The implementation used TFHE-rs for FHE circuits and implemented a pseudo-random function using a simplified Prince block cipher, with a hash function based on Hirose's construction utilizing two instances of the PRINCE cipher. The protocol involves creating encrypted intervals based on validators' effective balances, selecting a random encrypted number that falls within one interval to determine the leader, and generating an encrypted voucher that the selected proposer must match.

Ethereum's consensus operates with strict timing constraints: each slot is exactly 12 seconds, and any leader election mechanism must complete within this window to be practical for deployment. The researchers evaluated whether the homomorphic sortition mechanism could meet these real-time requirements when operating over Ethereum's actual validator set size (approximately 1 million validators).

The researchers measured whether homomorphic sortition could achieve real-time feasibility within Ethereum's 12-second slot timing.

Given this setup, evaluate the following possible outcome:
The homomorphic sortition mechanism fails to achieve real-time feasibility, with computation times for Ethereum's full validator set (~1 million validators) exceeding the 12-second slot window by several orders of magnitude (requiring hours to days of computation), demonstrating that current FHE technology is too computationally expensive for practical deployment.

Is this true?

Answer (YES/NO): YES